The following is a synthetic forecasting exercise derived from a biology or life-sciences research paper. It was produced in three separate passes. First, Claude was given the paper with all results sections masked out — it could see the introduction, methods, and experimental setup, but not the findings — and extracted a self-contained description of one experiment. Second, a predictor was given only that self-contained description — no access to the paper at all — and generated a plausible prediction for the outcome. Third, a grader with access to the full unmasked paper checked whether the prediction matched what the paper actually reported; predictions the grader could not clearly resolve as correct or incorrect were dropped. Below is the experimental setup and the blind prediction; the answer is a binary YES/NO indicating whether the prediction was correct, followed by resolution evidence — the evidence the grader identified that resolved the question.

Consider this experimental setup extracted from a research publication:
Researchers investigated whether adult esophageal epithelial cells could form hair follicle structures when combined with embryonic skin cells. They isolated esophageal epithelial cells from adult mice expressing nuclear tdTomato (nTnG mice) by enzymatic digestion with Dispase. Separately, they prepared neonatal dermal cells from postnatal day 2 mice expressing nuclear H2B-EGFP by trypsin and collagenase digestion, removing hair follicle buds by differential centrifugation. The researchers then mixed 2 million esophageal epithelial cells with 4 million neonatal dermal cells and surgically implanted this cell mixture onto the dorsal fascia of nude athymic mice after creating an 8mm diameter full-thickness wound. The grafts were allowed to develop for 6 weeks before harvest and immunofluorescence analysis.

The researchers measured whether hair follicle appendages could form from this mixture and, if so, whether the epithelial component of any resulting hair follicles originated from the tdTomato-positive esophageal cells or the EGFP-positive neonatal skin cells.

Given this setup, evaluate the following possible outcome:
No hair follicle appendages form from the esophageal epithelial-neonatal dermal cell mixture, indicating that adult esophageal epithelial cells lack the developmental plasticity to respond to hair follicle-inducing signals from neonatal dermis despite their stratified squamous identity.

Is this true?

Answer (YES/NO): NO